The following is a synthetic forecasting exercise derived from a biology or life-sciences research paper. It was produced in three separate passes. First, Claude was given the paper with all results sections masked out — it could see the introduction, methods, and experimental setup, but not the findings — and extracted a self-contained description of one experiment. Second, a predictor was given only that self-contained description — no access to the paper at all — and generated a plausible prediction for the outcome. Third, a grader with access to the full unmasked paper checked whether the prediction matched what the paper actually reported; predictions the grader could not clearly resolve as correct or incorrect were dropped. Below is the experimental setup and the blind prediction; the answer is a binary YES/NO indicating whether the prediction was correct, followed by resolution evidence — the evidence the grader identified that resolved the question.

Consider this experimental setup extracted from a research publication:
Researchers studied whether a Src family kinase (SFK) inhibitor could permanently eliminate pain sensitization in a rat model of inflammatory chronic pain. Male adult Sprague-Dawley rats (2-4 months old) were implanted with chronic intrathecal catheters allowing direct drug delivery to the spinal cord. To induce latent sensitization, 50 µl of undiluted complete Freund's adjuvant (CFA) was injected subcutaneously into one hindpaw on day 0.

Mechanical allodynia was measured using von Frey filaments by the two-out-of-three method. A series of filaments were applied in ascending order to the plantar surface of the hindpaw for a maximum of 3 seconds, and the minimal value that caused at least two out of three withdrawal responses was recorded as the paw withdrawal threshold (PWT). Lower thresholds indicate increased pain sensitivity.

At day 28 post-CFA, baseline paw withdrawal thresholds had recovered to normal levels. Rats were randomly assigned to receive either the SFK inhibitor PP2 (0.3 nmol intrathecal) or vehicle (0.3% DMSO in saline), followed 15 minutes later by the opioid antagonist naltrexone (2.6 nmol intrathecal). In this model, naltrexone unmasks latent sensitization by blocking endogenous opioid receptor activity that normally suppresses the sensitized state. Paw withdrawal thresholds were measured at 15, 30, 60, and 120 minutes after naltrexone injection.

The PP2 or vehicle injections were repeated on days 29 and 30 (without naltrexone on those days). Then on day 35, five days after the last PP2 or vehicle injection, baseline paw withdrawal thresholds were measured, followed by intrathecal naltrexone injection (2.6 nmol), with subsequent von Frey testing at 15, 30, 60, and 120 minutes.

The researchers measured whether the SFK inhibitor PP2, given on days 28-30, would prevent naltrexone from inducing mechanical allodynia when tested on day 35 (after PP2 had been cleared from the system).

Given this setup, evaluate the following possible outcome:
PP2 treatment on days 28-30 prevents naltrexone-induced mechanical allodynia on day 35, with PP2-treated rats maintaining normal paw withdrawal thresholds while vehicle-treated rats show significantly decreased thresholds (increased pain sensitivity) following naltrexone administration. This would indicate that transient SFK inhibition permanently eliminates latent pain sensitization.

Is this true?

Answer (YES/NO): YES